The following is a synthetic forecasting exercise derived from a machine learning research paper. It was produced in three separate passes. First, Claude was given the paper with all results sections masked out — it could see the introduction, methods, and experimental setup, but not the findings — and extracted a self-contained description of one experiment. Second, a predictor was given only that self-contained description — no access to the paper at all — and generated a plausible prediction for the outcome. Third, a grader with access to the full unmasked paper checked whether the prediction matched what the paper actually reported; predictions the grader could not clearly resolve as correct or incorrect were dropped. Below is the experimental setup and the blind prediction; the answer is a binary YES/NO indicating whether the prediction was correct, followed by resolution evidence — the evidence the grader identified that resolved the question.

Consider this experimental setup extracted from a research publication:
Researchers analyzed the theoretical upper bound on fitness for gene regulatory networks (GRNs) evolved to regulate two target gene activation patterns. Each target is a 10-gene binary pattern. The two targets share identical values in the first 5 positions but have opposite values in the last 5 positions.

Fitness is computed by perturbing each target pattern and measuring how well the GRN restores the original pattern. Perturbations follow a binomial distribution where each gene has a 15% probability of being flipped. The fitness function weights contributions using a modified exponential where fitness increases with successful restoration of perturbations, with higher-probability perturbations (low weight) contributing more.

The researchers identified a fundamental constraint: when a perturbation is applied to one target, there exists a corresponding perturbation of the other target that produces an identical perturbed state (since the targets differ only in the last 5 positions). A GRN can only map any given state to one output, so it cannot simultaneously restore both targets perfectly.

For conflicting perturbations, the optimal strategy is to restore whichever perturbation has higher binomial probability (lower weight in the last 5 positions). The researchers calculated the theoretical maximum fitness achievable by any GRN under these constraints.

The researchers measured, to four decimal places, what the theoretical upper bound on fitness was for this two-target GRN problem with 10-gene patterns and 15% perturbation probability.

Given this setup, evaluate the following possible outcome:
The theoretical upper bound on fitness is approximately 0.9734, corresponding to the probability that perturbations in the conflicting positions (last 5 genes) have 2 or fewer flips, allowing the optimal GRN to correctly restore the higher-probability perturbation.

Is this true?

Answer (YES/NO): NO